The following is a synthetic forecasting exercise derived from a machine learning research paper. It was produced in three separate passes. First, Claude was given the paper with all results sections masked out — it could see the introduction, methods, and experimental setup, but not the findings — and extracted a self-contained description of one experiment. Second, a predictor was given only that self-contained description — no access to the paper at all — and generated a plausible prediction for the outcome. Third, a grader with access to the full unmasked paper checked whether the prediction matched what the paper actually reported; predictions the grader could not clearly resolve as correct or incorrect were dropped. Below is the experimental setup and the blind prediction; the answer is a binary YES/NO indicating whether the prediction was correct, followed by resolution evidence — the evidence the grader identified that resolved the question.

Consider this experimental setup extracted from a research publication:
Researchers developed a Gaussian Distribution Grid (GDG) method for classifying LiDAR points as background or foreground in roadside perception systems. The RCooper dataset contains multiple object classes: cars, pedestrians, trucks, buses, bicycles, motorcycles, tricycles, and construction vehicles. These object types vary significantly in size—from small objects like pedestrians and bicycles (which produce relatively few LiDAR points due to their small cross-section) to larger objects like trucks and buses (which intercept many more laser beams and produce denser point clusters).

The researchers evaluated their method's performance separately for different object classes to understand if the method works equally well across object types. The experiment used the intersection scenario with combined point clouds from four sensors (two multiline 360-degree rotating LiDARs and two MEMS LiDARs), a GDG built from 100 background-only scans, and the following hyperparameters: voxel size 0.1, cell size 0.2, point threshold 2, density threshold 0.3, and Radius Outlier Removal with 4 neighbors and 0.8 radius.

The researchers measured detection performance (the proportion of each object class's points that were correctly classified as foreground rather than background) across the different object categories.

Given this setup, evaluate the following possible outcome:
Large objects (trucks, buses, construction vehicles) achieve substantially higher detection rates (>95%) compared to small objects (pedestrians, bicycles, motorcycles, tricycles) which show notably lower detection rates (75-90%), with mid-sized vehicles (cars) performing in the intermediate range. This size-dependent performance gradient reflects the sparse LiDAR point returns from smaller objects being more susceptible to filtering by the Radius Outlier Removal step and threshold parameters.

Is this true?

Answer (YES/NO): NO